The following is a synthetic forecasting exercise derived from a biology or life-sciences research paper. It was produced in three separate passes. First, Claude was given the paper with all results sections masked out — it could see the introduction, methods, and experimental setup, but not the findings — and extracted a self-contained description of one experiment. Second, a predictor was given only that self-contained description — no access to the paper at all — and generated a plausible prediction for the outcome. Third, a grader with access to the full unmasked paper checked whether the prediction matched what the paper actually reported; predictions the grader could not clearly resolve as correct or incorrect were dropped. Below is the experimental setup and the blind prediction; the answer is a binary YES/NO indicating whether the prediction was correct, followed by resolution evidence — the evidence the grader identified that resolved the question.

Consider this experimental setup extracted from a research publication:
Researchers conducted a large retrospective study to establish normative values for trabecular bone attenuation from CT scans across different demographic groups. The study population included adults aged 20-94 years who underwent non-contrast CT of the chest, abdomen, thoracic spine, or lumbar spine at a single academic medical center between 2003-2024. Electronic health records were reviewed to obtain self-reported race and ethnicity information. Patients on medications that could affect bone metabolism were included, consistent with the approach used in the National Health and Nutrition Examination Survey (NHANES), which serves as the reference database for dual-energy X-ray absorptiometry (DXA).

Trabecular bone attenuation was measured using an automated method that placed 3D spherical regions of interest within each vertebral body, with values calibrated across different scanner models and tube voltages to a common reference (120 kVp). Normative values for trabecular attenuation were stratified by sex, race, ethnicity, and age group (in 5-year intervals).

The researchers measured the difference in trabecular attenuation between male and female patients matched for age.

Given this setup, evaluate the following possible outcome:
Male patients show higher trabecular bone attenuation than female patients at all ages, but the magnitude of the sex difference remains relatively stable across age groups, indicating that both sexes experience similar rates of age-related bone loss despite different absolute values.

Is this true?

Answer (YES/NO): NO